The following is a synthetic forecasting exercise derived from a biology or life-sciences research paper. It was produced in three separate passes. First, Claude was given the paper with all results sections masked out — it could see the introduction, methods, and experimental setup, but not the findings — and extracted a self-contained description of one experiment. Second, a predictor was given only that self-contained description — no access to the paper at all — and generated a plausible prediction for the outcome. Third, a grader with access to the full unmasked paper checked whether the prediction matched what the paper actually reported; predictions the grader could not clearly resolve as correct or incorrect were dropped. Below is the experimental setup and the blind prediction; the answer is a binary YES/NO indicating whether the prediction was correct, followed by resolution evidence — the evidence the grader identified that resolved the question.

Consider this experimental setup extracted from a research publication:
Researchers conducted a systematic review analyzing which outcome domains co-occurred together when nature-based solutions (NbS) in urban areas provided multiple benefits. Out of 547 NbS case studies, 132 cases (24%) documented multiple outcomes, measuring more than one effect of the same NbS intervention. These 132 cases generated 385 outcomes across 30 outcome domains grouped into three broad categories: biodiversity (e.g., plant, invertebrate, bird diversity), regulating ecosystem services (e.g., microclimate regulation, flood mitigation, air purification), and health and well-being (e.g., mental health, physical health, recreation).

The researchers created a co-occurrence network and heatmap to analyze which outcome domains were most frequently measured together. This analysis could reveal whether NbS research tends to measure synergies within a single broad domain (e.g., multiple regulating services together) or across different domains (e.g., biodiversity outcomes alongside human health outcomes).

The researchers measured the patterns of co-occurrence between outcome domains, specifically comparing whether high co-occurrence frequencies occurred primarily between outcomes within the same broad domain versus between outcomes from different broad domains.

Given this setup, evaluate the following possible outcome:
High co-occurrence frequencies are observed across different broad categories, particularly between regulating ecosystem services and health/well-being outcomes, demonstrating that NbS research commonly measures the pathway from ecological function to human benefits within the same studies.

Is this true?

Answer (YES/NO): NO